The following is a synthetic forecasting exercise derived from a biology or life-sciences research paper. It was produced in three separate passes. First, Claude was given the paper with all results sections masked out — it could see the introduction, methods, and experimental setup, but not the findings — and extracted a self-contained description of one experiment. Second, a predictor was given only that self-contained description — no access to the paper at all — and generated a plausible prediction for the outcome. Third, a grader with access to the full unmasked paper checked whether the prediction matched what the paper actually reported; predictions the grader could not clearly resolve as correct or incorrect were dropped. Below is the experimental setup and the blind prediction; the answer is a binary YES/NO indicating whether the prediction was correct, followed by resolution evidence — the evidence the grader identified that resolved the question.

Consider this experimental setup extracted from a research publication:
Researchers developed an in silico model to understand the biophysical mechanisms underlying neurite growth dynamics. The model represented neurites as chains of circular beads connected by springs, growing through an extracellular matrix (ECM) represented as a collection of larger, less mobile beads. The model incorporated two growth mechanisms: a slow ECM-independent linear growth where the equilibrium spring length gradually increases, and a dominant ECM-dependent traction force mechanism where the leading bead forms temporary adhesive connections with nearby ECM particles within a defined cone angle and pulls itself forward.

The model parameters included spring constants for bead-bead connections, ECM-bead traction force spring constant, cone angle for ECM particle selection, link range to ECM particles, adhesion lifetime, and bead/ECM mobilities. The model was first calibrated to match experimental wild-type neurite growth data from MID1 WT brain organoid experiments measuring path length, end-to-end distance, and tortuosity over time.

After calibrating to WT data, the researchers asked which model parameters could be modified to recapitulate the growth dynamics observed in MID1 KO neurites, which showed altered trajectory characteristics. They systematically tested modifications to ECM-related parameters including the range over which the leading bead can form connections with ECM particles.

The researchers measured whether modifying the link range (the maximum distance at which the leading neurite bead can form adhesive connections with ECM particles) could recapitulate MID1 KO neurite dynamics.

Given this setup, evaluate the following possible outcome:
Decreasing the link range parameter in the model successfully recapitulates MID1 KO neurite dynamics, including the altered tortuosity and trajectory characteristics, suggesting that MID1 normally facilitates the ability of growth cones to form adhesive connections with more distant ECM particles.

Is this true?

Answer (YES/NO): NO